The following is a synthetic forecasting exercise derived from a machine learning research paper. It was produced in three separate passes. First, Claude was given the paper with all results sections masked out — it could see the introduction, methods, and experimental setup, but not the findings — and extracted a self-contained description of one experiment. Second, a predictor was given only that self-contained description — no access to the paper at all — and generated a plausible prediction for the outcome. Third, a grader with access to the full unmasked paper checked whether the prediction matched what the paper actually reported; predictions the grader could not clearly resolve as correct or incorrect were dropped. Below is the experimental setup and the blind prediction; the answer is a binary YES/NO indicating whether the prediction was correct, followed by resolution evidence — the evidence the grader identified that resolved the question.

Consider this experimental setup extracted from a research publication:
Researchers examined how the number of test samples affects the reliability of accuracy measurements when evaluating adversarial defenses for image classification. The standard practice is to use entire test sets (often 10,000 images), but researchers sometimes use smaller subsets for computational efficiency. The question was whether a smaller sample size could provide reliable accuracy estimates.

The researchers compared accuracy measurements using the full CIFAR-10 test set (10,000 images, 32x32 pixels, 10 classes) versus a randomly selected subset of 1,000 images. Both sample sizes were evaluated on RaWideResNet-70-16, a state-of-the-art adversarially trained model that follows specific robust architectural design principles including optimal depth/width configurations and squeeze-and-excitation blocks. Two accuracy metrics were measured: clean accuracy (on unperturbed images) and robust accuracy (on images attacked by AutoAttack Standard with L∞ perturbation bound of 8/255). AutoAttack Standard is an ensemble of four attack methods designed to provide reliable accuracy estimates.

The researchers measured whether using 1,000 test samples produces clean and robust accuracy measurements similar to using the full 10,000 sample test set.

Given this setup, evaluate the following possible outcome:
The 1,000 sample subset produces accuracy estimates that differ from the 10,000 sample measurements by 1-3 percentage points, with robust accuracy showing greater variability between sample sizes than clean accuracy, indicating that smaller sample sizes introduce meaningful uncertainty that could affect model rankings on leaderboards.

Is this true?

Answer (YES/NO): NO